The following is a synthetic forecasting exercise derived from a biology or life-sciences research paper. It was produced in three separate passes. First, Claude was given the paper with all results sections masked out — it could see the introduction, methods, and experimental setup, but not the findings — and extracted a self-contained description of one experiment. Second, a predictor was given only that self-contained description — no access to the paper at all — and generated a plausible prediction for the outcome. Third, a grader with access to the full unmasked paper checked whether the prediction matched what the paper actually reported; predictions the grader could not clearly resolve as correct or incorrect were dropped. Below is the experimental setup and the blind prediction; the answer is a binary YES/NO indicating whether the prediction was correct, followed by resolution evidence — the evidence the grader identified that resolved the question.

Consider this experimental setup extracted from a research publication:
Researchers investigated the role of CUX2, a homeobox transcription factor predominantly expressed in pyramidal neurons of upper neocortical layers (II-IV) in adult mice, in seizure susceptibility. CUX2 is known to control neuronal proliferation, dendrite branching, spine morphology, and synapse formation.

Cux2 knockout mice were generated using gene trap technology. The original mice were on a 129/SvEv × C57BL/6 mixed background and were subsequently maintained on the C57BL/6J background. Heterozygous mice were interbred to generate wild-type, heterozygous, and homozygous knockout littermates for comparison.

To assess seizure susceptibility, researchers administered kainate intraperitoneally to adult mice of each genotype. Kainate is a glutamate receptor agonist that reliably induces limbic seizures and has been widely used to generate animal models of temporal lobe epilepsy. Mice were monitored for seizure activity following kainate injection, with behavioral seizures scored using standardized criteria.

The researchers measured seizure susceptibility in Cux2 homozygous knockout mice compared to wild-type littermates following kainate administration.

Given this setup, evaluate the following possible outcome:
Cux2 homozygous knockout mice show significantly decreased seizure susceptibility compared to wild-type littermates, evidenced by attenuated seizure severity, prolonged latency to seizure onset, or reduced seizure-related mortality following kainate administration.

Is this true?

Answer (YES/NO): NO